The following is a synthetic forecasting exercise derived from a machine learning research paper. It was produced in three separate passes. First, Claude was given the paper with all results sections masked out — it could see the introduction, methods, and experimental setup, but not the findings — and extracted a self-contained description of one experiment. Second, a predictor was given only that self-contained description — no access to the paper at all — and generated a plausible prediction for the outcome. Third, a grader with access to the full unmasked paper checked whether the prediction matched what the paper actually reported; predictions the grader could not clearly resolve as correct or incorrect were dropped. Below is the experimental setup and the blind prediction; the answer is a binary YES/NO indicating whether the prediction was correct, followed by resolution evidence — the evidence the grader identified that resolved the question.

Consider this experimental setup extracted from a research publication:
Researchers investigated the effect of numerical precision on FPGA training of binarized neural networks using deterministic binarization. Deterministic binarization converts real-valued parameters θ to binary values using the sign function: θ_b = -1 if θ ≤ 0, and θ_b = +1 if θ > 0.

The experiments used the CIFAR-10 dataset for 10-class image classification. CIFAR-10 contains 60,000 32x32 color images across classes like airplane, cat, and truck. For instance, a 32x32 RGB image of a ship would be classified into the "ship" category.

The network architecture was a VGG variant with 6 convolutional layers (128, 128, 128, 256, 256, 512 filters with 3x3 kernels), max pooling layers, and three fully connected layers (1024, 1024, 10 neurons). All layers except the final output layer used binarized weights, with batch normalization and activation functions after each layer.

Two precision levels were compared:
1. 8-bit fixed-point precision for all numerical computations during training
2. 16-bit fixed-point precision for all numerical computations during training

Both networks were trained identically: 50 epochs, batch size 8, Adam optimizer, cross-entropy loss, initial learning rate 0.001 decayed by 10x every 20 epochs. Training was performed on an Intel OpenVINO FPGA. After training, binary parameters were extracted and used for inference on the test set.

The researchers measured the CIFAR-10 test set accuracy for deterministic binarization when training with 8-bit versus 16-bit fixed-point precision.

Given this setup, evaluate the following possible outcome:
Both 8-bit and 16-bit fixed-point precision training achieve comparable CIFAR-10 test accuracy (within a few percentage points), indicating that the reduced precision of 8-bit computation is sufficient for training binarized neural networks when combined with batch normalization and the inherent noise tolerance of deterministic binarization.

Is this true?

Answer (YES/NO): YES